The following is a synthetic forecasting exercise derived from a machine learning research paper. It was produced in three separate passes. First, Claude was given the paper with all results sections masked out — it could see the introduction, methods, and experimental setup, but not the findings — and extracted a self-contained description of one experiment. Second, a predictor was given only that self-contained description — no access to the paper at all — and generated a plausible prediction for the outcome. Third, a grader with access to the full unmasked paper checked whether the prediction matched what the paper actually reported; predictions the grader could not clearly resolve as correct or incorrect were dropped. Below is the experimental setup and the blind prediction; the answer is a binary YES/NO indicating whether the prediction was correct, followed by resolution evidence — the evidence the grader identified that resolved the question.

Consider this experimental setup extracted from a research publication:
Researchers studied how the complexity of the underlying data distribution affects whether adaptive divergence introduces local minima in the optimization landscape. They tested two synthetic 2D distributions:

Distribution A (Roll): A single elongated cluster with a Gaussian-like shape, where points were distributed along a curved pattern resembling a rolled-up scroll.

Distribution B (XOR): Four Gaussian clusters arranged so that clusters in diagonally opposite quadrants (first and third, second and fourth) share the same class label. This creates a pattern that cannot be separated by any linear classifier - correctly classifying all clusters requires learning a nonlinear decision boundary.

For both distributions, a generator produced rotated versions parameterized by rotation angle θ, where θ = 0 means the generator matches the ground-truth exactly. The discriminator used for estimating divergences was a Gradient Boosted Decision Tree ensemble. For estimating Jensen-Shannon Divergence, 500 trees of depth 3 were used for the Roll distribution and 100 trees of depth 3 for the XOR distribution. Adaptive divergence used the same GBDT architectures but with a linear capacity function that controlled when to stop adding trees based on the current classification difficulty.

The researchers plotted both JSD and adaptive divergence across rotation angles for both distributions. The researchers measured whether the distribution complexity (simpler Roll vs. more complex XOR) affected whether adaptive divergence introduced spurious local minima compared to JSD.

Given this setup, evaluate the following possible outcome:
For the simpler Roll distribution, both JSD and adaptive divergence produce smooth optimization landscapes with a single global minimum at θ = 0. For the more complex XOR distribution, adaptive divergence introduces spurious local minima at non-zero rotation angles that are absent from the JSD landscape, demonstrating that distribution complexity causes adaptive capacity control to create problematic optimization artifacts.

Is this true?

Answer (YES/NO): YES